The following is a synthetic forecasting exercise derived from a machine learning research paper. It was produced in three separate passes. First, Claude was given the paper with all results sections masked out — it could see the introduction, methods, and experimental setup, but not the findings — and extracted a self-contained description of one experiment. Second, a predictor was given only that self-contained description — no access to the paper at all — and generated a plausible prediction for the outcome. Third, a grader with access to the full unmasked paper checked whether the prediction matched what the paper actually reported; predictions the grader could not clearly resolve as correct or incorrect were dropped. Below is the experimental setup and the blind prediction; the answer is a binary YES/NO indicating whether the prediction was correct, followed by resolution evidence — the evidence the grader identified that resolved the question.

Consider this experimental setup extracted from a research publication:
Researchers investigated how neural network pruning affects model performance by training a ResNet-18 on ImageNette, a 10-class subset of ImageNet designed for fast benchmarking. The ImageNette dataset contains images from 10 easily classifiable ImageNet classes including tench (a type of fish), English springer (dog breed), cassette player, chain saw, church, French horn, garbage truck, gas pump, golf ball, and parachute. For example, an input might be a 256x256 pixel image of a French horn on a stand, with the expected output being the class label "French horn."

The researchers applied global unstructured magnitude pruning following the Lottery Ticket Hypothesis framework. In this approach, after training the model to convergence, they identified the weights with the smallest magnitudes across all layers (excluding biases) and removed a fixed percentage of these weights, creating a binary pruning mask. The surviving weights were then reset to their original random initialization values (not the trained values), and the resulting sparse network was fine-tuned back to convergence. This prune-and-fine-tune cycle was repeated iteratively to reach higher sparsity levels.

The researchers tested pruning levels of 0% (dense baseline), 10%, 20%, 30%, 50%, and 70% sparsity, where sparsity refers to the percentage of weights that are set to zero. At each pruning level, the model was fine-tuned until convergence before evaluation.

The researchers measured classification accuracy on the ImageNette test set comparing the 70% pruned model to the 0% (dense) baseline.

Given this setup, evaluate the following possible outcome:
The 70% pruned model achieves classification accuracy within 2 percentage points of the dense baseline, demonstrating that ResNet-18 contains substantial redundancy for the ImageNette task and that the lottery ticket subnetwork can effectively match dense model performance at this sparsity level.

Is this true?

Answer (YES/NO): YES